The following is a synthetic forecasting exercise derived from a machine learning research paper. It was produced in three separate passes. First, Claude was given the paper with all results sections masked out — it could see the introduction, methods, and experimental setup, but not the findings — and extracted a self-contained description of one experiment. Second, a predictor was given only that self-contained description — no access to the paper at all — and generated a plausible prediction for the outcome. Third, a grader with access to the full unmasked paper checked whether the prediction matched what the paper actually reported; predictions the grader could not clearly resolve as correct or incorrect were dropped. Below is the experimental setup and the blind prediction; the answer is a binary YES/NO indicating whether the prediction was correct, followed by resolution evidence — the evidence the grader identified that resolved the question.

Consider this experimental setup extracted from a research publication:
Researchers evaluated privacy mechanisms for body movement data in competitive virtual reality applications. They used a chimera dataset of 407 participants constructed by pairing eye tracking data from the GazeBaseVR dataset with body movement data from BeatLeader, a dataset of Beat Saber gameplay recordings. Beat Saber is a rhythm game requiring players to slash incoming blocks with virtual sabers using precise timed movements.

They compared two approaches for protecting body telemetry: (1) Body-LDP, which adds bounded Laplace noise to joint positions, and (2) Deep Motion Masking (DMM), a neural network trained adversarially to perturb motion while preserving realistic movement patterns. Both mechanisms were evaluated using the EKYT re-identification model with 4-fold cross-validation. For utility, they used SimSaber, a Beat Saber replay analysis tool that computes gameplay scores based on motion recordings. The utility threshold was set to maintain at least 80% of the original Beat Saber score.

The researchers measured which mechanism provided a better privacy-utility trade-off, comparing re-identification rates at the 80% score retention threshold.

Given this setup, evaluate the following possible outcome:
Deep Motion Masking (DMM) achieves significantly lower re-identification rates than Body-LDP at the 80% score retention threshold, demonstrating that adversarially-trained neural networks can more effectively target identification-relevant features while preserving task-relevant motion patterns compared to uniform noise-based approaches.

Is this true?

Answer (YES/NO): YES